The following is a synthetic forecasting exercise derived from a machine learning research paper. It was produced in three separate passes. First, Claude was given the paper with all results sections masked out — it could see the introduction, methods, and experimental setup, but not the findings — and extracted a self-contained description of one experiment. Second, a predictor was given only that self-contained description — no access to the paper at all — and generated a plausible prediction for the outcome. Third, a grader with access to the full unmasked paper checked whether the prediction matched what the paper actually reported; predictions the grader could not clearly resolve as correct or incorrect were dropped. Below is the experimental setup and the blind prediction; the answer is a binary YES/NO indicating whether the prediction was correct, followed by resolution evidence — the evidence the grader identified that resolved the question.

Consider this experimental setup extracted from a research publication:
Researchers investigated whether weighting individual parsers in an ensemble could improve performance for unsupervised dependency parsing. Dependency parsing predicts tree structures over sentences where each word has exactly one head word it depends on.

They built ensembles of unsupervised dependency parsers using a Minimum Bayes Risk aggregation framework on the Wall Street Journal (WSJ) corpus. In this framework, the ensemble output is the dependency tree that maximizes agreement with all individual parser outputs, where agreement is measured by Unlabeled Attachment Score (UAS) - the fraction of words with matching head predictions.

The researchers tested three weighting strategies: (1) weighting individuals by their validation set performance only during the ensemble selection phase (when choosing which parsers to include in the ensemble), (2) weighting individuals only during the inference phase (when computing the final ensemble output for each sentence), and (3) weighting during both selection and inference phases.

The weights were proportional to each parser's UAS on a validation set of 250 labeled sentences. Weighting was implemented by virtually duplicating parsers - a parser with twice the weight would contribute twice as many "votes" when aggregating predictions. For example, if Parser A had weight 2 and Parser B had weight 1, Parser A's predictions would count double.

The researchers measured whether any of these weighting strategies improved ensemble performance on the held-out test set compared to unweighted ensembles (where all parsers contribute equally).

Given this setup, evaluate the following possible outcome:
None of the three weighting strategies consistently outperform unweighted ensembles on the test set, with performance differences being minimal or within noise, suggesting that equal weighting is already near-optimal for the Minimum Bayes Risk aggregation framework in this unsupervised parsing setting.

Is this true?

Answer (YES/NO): YES